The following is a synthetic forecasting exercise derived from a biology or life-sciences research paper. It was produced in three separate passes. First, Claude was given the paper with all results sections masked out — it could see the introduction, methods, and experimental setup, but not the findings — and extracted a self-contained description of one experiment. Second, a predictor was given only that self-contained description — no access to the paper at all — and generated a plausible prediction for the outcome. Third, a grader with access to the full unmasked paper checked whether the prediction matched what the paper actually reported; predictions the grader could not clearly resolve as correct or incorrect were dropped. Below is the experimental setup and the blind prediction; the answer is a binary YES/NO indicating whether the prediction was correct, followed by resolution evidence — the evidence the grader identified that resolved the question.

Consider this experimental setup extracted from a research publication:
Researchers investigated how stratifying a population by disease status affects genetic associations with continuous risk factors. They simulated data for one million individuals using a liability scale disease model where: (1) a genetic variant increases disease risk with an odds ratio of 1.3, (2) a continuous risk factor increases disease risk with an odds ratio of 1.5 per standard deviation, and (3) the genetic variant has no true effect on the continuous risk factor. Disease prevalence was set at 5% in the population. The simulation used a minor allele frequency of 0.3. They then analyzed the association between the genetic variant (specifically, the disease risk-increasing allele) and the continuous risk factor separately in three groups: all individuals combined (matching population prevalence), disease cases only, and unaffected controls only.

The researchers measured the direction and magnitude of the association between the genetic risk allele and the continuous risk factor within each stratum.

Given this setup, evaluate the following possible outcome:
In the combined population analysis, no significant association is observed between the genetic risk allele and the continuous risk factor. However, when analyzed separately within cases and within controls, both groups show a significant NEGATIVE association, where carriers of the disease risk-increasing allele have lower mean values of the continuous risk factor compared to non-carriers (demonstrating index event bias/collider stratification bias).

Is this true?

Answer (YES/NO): YES